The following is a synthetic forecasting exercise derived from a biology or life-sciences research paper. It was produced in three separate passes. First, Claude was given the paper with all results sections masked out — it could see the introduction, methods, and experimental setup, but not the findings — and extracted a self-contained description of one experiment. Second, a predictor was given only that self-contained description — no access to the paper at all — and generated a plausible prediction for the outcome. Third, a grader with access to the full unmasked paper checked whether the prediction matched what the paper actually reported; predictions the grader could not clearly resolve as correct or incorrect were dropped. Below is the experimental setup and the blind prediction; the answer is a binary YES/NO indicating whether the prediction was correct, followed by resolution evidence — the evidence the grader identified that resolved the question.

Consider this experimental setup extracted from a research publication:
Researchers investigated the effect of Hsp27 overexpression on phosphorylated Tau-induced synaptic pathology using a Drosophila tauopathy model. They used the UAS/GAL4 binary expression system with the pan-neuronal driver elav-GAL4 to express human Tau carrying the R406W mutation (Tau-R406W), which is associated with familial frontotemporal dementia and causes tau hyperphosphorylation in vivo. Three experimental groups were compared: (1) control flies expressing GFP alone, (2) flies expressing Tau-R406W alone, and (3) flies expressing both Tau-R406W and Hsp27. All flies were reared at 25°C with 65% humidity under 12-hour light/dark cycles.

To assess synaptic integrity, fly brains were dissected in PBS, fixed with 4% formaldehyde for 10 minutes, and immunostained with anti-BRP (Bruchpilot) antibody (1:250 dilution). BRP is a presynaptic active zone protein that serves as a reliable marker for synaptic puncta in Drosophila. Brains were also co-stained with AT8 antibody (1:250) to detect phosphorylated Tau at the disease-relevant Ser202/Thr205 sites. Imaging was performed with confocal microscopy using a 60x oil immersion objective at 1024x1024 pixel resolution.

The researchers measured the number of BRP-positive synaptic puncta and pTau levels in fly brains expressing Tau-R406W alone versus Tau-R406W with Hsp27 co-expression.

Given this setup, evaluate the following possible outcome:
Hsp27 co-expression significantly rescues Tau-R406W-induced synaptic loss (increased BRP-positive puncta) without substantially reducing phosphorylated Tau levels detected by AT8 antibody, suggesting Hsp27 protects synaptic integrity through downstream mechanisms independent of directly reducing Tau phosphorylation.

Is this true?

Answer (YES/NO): NO